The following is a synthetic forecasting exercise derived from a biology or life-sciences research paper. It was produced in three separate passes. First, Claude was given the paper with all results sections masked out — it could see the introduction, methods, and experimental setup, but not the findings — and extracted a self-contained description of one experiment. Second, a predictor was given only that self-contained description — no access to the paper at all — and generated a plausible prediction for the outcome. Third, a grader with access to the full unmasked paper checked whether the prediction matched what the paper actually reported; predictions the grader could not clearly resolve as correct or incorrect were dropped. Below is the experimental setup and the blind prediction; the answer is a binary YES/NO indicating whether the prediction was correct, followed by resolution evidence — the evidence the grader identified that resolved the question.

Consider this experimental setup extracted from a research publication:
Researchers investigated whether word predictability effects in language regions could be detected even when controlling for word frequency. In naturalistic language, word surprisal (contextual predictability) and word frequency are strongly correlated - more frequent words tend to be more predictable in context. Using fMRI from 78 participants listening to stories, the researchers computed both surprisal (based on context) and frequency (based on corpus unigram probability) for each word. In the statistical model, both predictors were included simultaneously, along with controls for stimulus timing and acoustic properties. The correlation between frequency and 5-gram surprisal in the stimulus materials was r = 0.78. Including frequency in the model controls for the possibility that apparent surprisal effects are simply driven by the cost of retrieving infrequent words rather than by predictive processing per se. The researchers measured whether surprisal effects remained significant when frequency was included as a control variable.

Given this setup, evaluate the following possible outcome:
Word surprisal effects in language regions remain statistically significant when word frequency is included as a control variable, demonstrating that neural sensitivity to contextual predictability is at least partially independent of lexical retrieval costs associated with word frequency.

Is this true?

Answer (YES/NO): YES